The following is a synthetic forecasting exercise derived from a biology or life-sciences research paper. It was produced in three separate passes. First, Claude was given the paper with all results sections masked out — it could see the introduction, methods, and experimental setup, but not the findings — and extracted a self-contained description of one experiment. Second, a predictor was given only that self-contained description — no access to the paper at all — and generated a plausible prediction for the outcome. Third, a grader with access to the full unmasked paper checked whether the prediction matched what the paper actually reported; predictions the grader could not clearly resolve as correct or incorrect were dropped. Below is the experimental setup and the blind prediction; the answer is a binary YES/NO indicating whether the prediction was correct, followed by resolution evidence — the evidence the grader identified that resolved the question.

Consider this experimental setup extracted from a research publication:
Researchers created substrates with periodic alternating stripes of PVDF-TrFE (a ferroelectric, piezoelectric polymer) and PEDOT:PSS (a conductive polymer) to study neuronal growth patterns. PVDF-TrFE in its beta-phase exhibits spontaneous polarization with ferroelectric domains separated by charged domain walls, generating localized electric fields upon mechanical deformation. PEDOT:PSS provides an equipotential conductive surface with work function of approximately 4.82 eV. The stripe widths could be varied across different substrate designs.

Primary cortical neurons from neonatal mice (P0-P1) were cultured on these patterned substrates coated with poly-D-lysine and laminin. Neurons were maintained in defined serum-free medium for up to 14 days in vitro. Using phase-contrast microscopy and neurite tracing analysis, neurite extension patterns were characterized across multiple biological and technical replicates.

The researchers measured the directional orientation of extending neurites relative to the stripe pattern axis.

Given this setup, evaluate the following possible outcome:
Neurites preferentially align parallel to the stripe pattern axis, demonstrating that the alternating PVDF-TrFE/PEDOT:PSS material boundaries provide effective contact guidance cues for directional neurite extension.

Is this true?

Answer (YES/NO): YES